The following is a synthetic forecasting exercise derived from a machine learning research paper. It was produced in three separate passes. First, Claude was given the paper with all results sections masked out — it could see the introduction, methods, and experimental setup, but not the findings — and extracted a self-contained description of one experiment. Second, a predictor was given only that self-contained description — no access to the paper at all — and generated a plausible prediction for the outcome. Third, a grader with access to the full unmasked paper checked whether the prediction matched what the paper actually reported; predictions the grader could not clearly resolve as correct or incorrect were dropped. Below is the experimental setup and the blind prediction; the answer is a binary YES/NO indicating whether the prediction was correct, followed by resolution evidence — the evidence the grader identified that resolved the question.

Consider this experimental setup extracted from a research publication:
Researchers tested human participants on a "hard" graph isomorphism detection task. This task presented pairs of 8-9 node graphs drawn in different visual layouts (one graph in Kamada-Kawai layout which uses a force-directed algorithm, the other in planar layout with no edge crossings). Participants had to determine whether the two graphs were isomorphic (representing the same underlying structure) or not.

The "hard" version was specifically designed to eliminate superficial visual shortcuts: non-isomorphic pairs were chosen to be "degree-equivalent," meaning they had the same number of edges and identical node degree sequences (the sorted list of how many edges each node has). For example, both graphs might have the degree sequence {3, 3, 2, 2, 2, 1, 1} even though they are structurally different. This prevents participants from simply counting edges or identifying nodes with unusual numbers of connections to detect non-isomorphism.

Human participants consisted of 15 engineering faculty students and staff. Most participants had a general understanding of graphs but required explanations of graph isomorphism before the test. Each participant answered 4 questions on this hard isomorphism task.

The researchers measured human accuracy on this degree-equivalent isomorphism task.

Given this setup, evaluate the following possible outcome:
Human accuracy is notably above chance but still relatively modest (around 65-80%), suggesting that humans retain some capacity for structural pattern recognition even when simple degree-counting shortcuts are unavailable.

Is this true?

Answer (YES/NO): NO